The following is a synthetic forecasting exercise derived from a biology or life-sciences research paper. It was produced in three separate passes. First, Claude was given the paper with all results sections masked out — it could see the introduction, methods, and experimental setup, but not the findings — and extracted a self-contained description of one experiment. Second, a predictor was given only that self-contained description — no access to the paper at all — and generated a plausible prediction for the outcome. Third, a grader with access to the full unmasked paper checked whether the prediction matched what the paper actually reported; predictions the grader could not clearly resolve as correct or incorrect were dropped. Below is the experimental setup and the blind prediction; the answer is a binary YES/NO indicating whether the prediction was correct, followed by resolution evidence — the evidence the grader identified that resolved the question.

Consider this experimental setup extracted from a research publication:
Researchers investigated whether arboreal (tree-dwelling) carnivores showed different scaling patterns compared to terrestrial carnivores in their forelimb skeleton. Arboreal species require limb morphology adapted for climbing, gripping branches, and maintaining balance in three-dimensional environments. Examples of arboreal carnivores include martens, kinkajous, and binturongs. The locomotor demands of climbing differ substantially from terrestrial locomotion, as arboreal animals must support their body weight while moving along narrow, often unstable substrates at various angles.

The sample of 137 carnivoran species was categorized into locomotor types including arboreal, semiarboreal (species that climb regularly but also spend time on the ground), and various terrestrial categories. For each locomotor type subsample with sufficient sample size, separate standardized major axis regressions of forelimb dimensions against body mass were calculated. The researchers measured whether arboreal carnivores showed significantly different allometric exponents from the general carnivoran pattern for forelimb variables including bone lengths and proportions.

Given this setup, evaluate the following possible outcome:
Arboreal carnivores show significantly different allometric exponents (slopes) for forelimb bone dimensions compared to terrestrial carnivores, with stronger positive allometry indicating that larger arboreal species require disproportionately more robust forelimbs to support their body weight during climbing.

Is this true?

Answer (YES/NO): NO